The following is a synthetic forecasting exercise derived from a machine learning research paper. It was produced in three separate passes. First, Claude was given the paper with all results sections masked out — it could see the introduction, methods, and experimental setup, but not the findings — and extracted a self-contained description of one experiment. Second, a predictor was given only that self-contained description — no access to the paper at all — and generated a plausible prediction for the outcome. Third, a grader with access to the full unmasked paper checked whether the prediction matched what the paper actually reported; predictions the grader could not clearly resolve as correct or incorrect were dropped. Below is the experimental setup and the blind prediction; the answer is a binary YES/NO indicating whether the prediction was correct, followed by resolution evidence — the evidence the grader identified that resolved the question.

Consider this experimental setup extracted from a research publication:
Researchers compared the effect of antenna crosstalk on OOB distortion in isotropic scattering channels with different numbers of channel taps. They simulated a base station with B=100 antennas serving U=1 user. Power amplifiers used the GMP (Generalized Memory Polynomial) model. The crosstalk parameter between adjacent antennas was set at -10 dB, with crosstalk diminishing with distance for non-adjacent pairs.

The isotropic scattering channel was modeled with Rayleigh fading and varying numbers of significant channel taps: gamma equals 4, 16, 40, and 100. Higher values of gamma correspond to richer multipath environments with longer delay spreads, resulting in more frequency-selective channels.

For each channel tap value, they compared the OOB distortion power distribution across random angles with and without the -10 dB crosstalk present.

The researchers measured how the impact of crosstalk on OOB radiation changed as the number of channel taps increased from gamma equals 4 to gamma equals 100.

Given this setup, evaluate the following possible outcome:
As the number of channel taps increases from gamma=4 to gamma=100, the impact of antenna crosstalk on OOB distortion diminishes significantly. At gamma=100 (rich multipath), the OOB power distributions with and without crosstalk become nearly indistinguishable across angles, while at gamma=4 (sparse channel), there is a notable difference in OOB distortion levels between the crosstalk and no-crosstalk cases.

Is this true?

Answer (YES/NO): YES